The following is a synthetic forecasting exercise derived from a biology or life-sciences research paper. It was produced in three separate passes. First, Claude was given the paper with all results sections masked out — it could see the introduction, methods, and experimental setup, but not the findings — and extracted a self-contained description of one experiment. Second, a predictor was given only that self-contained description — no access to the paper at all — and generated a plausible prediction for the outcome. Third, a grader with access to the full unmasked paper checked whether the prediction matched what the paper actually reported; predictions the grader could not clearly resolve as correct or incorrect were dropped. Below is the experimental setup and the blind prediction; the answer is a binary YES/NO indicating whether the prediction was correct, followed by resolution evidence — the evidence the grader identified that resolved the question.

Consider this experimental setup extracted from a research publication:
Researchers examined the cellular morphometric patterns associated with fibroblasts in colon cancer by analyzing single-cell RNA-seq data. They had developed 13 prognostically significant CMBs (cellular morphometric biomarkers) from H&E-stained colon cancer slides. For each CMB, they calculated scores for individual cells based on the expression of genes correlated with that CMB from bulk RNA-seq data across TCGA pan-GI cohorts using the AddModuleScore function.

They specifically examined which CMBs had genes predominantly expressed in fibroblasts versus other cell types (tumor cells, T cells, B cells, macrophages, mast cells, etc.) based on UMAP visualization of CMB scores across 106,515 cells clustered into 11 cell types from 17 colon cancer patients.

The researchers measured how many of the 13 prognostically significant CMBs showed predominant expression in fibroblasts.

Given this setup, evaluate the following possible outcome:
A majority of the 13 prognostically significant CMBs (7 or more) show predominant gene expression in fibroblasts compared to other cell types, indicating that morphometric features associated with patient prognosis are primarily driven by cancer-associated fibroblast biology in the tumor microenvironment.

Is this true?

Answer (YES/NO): YES